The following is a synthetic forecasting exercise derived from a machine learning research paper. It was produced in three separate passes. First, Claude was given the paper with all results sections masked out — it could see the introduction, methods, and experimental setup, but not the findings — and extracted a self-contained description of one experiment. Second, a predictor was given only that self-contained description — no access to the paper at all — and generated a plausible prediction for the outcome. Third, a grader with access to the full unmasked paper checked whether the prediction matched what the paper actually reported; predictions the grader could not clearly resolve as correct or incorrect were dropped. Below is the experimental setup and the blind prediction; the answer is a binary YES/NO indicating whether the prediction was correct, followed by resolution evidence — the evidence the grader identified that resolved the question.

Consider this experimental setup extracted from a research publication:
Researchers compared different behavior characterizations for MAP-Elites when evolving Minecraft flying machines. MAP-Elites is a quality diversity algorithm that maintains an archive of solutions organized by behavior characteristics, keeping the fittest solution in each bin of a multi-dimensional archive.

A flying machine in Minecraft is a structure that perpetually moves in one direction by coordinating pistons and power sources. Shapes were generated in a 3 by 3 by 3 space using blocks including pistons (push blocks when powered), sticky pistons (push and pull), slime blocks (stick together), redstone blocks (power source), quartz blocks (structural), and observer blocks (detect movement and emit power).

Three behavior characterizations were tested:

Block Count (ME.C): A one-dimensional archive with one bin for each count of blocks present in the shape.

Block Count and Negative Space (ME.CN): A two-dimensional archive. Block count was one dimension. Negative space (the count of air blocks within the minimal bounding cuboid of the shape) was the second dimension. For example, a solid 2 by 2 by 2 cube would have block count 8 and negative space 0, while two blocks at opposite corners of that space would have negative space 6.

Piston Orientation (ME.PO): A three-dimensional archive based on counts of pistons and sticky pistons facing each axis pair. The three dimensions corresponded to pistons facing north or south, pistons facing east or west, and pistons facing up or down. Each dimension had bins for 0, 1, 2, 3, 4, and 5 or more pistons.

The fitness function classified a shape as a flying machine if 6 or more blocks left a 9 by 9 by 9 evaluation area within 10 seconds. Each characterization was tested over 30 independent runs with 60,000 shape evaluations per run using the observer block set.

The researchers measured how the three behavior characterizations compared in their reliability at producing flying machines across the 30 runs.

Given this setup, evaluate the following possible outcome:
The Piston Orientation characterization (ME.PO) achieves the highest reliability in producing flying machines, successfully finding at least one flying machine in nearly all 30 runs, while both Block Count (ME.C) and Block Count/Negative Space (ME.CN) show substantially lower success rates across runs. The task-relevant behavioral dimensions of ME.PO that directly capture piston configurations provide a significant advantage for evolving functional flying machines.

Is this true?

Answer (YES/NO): YES